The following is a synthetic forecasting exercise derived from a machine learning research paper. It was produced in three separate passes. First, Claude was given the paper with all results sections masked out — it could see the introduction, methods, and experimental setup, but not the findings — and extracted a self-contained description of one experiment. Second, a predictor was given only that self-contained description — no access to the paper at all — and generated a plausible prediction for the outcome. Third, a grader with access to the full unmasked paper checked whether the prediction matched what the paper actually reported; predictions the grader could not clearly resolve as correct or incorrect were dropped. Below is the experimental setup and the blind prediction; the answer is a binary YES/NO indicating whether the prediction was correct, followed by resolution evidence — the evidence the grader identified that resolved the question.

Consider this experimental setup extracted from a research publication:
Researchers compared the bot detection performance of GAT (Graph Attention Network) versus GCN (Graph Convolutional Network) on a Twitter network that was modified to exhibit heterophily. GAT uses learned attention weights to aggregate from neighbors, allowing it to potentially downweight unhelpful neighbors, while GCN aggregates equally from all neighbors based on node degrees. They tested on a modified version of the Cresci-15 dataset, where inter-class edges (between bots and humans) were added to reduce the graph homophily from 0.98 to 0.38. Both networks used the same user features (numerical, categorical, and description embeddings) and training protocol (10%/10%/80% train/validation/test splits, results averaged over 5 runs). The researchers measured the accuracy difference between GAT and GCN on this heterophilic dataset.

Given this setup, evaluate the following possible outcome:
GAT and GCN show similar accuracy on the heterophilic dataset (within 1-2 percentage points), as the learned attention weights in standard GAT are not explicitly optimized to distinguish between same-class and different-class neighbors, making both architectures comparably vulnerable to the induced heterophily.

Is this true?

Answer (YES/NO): NO